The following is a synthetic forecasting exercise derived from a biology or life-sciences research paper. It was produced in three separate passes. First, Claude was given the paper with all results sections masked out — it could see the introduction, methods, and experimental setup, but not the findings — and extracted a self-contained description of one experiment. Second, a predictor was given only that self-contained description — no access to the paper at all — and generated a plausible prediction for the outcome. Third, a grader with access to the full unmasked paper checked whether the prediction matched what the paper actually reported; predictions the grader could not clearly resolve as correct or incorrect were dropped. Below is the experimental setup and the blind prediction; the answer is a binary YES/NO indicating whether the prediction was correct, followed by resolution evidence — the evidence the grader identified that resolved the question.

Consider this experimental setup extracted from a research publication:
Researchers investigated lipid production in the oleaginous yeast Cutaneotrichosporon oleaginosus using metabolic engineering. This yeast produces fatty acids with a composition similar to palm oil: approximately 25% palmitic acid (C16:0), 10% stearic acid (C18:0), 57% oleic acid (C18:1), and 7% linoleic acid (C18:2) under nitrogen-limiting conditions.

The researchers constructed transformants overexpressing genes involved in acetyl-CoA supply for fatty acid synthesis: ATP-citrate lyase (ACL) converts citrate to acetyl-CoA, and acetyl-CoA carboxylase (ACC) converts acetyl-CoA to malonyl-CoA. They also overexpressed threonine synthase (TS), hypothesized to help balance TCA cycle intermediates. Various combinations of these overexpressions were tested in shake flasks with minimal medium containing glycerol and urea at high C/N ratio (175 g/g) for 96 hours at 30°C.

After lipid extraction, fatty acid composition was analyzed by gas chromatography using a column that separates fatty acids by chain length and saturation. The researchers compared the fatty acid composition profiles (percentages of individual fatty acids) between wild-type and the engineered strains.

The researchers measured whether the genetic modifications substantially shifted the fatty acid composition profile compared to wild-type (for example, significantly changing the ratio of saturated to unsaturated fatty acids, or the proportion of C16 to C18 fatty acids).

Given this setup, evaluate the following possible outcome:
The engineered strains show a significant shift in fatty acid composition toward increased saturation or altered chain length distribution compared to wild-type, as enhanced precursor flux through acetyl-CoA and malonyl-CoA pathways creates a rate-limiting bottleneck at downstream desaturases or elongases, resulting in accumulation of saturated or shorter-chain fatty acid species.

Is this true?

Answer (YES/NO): NO